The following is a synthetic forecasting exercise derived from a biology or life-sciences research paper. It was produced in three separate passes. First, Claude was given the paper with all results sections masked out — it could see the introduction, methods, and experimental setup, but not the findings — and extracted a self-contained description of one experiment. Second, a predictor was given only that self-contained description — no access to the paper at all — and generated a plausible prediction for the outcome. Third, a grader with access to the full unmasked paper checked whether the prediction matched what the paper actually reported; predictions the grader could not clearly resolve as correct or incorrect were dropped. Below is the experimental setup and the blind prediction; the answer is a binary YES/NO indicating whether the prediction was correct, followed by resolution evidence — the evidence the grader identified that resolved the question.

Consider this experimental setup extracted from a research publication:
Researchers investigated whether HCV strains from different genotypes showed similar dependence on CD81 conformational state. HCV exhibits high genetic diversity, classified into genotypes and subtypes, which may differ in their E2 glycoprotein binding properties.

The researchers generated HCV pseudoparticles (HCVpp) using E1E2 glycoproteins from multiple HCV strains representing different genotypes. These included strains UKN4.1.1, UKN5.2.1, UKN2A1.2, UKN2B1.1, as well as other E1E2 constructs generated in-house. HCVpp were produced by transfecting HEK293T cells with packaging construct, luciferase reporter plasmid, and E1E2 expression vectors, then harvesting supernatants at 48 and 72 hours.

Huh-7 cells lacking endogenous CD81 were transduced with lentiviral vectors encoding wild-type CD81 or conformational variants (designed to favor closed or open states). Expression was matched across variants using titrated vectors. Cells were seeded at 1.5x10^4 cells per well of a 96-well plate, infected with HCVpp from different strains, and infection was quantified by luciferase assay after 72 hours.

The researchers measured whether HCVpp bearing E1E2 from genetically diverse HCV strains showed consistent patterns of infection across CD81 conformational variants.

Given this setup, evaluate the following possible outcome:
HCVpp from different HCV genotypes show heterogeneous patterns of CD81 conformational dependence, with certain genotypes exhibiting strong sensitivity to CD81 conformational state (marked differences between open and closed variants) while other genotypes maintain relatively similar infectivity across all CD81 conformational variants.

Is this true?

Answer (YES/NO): NO